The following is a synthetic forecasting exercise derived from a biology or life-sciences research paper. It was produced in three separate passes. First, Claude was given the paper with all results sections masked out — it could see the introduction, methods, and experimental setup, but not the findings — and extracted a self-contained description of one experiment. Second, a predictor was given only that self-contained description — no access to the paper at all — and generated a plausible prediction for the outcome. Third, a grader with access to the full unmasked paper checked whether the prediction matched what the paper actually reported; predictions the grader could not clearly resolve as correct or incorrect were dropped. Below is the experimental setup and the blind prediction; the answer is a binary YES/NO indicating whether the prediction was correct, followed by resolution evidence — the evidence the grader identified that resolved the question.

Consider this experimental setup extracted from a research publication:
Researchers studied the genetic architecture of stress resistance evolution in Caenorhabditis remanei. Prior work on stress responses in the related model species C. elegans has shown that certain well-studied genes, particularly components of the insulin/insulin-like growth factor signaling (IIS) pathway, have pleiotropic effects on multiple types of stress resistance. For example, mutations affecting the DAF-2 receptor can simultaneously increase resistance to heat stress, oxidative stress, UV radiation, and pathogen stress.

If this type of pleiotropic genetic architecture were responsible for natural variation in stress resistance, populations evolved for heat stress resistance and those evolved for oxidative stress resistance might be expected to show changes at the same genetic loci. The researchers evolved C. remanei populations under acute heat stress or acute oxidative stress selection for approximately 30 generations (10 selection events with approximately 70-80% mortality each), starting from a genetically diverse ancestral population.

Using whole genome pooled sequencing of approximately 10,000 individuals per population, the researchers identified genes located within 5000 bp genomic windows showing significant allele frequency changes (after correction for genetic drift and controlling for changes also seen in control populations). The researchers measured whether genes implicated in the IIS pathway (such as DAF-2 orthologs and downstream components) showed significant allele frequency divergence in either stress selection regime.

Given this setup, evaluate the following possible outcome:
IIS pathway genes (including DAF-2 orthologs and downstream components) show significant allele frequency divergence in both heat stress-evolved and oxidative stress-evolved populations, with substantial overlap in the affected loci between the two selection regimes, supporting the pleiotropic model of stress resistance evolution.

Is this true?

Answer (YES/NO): NO